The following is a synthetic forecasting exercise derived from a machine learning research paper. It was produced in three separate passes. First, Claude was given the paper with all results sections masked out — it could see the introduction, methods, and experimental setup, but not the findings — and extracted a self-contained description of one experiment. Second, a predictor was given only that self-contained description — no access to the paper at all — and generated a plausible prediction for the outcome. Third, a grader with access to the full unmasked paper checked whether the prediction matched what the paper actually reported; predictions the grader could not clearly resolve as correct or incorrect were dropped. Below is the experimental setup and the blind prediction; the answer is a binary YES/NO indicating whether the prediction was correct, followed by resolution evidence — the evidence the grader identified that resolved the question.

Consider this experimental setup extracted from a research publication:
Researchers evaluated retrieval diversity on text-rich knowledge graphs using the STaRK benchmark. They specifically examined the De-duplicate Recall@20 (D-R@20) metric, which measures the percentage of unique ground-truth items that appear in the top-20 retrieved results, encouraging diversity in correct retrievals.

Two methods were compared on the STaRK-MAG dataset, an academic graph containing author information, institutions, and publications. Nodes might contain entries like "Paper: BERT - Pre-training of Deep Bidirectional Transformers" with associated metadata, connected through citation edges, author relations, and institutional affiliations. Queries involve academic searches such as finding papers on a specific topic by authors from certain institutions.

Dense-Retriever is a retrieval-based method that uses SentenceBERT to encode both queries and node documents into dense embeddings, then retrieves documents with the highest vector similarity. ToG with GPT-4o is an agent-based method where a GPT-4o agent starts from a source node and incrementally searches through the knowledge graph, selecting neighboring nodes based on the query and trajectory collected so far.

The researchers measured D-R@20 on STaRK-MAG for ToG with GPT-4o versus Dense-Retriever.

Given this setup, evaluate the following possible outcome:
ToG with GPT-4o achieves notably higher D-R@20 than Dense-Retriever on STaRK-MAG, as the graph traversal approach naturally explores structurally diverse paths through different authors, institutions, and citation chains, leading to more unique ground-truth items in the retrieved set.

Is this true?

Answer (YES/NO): YES